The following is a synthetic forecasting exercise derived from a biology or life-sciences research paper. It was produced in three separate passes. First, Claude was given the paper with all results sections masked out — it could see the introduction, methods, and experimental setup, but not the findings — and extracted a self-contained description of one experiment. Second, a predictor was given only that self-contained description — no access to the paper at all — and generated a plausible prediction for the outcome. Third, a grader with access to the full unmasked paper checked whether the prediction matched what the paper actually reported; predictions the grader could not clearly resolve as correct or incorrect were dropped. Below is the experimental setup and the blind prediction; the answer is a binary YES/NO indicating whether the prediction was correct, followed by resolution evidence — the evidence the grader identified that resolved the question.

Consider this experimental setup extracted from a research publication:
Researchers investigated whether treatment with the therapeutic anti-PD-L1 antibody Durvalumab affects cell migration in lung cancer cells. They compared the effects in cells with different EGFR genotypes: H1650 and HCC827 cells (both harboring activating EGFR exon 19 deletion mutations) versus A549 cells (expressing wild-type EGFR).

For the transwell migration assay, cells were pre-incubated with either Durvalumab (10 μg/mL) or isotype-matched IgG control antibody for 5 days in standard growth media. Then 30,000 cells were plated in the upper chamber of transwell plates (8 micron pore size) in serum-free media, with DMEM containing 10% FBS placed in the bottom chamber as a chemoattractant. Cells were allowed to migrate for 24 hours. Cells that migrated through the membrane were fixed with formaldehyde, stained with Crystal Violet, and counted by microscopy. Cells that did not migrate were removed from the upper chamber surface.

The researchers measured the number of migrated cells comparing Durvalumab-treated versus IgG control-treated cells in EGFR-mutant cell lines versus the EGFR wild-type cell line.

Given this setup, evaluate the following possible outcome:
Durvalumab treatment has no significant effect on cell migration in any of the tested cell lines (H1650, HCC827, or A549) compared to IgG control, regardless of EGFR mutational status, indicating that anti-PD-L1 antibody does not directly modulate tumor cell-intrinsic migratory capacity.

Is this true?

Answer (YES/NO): NO